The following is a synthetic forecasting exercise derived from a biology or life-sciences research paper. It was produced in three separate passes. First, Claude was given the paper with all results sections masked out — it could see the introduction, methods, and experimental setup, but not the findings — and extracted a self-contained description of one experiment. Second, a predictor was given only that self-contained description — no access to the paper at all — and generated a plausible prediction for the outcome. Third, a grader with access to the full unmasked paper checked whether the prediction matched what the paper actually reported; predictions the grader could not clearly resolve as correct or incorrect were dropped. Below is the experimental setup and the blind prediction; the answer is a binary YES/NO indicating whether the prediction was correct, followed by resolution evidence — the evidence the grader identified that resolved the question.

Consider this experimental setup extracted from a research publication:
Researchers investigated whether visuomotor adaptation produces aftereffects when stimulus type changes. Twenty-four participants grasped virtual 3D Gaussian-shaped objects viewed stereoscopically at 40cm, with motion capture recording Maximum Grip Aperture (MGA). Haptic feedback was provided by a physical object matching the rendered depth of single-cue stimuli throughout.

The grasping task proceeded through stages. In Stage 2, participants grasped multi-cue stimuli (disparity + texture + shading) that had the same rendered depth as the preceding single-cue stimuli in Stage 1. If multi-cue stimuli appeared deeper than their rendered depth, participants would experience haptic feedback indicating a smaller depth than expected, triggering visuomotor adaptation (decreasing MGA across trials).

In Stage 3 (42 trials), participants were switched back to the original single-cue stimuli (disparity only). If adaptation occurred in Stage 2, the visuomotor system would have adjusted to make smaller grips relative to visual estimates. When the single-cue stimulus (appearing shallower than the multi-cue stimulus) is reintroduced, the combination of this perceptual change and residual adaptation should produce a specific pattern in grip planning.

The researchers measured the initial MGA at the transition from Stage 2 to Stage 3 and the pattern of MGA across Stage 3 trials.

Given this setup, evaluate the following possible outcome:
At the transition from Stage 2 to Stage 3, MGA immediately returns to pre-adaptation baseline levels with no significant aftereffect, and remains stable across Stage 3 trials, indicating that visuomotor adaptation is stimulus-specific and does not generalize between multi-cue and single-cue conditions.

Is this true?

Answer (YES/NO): NO